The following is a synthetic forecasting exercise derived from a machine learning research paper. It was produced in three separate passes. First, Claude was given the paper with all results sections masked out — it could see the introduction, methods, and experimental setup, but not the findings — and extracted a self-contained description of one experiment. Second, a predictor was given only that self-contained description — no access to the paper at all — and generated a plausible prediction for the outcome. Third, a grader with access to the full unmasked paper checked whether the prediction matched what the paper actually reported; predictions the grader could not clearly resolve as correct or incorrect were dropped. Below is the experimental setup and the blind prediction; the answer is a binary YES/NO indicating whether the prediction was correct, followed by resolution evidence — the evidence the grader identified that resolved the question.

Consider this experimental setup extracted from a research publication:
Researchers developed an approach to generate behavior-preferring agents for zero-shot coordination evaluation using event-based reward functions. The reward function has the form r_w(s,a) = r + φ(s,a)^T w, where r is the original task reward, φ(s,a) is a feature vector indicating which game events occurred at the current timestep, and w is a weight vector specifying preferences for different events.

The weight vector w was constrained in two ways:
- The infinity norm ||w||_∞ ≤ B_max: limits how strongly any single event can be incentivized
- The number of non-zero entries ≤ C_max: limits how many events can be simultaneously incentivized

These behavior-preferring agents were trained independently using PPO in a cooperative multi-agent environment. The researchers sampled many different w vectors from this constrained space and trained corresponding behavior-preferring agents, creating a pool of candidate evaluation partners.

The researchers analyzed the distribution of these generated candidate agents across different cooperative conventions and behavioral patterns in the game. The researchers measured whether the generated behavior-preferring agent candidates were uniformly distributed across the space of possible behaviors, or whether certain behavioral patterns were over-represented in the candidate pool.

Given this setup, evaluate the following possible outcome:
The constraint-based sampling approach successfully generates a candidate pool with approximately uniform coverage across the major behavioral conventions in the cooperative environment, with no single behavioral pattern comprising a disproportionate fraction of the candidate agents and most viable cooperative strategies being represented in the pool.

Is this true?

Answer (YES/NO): NO